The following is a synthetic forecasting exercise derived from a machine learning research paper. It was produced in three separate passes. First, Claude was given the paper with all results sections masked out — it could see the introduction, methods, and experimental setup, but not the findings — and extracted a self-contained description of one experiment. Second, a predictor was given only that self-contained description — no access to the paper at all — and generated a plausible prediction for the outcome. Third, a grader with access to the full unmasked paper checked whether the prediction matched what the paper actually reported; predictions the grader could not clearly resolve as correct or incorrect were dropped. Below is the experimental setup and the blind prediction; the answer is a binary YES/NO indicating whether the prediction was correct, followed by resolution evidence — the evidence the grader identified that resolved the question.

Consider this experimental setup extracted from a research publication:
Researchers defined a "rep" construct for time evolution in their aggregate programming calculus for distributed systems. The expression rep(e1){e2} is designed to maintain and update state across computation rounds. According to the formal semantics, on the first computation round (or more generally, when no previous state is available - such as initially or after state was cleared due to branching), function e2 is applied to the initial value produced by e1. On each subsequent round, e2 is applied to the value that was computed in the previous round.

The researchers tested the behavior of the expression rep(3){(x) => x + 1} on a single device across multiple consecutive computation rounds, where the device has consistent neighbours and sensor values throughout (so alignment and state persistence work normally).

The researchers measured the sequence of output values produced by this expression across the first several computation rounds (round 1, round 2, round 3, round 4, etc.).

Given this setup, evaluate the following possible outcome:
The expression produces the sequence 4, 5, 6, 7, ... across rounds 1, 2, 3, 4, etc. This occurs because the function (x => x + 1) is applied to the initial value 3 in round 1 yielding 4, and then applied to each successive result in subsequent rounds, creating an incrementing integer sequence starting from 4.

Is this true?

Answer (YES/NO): YES